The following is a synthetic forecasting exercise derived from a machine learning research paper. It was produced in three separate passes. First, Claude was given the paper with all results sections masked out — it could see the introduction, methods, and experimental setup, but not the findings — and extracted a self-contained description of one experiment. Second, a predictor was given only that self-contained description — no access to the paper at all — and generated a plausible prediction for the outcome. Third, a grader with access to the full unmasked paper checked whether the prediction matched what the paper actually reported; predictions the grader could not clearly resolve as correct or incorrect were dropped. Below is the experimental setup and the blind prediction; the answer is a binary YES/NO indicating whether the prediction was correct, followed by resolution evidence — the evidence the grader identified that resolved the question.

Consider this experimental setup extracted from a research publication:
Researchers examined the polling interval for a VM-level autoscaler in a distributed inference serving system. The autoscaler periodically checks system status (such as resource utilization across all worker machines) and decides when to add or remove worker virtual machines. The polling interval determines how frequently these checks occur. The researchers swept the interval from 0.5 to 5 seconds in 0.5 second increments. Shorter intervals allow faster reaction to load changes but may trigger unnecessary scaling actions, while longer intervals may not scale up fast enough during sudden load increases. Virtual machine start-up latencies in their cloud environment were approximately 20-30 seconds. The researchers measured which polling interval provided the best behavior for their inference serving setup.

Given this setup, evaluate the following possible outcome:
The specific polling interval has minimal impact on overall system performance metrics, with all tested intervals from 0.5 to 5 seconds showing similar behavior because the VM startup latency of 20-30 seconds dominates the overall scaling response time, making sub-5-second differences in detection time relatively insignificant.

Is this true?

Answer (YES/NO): NO